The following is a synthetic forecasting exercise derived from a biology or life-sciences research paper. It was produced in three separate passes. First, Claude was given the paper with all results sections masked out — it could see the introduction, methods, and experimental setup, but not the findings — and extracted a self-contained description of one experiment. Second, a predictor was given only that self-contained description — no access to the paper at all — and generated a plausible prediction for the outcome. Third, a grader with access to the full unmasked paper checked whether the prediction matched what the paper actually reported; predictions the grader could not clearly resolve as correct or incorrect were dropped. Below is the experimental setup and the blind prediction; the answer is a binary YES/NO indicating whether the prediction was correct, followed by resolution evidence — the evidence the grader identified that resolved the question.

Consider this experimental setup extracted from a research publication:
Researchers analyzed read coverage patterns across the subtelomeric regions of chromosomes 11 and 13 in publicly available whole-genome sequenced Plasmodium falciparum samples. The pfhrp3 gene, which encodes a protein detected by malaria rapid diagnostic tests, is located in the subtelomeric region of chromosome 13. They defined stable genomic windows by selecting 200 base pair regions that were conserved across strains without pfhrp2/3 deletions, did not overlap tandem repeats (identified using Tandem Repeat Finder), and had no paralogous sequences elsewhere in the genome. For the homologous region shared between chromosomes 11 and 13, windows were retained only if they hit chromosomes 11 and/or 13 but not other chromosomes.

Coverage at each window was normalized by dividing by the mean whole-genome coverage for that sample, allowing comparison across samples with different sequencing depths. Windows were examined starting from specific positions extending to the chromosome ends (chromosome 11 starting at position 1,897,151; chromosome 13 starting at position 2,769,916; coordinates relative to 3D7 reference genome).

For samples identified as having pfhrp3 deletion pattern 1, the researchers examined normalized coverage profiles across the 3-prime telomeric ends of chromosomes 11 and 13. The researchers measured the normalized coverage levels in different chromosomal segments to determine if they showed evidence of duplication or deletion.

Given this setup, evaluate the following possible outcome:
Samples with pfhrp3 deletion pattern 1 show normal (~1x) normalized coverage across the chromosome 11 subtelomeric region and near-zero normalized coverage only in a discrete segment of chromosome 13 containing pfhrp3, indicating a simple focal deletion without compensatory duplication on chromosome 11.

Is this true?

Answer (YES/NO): NO